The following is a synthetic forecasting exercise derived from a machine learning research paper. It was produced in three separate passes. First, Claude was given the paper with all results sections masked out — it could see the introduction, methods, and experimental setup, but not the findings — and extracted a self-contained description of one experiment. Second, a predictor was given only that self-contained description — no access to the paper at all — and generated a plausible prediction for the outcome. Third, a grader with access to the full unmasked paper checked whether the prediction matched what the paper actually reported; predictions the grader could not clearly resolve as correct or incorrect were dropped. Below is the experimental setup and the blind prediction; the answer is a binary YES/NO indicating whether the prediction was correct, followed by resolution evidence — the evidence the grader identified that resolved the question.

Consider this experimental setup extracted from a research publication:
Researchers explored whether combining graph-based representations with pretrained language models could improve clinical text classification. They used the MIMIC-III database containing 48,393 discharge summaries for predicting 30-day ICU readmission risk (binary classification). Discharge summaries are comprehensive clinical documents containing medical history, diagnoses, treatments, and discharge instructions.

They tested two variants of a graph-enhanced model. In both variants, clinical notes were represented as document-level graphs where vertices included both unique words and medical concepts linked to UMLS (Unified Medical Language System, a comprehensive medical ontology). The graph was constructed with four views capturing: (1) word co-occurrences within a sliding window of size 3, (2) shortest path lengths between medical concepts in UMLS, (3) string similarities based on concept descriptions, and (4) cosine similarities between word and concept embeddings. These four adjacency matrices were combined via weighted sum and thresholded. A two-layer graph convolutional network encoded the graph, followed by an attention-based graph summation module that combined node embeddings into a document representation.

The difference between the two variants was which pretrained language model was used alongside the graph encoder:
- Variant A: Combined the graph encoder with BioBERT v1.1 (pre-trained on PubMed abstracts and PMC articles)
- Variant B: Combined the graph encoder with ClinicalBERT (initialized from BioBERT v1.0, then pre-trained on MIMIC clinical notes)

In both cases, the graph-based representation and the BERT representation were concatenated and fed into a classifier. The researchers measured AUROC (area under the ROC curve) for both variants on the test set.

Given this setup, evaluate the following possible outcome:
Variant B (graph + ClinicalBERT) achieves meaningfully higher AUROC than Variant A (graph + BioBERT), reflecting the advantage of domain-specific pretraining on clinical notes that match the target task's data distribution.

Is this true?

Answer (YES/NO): NO